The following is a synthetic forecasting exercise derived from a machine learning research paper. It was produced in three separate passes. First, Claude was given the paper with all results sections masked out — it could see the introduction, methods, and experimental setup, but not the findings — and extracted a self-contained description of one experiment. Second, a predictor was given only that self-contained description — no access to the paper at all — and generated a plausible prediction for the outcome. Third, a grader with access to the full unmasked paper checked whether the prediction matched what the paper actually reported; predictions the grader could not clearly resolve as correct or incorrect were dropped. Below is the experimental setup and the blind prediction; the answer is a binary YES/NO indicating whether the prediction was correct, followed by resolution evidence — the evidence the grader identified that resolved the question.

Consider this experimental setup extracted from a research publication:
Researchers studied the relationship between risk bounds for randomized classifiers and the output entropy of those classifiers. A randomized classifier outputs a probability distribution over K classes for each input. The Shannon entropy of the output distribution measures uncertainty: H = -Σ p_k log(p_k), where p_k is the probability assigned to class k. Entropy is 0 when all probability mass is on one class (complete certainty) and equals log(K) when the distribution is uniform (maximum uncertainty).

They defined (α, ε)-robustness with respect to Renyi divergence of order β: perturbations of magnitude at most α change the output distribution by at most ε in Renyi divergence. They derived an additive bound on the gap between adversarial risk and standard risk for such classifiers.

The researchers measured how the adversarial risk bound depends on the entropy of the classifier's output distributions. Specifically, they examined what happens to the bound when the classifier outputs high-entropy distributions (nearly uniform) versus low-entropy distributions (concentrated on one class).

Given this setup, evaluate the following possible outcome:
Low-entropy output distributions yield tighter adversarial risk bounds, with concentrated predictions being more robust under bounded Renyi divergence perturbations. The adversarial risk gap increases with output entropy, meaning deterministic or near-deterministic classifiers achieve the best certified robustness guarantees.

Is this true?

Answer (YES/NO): NO